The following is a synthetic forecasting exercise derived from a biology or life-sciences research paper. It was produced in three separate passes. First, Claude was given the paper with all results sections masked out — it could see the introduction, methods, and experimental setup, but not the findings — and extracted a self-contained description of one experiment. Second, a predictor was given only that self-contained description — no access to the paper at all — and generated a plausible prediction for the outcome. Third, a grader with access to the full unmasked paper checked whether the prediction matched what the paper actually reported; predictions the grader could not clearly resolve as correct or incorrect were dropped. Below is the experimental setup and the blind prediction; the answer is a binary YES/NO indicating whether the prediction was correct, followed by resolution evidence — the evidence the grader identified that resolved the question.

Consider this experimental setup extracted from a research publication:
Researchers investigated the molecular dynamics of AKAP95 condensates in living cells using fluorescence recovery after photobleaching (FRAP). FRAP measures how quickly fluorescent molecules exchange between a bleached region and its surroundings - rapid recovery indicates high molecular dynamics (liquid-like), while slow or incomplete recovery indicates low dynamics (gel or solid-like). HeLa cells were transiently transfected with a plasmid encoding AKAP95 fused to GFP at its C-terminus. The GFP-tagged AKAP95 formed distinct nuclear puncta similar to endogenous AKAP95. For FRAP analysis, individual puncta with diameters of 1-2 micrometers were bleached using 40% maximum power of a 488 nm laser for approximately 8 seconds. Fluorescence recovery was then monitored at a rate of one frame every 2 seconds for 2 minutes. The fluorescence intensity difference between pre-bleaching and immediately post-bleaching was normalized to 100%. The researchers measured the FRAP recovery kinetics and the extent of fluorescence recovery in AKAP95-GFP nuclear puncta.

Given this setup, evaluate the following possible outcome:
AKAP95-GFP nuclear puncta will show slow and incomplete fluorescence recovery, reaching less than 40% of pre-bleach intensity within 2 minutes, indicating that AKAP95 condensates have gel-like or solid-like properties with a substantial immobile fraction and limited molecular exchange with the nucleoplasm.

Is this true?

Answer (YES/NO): NO